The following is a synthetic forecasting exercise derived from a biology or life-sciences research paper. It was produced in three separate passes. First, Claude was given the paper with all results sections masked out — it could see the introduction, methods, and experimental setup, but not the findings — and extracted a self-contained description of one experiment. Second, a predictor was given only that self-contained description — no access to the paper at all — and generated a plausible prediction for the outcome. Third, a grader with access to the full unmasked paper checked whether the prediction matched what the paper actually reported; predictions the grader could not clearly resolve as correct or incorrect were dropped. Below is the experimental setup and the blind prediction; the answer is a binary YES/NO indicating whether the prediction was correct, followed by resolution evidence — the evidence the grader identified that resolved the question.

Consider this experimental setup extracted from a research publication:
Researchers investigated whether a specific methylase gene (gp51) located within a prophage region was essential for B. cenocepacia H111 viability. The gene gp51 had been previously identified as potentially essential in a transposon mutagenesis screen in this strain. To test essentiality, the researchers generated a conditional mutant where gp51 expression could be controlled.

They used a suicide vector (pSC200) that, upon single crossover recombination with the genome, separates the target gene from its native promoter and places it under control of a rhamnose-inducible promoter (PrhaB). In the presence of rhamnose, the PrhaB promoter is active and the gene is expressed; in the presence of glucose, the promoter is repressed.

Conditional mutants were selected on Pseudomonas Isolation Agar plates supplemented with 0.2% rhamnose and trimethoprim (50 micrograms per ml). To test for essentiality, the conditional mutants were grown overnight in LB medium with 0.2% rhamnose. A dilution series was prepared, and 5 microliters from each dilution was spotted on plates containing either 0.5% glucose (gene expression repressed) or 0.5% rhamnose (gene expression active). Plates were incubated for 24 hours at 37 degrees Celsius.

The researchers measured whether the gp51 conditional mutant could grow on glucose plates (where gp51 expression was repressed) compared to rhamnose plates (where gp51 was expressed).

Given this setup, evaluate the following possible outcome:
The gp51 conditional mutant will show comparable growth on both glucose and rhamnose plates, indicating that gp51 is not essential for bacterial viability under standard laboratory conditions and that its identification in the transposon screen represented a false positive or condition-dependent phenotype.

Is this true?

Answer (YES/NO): NO